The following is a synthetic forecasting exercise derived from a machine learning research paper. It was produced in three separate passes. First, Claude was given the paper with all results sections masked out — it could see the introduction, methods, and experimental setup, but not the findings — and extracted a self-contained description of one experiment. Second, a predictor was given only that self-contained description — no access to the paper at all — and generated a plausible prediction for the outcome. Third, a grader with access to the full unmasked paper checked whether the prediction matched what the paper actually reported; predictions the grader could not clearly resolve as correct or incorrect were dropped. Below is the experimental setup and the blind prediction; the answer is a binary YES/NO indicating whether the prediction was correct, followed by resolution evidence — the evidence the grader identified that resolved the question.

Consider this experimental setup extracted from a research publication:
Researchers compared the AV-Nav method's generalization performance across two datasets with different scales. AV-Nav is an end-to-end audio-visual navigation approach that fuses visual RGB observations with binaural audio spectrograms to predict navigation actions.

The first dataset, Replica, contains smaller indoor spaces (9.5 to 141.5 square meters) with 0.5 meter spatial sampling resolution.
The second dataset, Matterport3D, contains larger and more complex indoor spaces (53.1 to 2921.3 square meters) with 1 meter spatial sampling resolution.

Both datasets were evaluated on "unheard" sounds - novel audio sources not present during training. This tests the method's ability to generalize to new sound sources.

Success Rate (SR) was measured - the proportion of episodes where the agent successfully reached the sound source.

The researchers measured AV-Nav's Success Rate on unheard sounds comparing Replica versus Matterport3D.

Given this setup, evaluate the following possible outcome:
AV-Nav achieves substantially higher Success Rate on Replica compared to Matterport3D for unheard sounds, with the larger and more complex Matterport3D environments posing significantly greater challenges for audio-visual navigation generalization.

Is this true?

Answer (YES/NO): YES